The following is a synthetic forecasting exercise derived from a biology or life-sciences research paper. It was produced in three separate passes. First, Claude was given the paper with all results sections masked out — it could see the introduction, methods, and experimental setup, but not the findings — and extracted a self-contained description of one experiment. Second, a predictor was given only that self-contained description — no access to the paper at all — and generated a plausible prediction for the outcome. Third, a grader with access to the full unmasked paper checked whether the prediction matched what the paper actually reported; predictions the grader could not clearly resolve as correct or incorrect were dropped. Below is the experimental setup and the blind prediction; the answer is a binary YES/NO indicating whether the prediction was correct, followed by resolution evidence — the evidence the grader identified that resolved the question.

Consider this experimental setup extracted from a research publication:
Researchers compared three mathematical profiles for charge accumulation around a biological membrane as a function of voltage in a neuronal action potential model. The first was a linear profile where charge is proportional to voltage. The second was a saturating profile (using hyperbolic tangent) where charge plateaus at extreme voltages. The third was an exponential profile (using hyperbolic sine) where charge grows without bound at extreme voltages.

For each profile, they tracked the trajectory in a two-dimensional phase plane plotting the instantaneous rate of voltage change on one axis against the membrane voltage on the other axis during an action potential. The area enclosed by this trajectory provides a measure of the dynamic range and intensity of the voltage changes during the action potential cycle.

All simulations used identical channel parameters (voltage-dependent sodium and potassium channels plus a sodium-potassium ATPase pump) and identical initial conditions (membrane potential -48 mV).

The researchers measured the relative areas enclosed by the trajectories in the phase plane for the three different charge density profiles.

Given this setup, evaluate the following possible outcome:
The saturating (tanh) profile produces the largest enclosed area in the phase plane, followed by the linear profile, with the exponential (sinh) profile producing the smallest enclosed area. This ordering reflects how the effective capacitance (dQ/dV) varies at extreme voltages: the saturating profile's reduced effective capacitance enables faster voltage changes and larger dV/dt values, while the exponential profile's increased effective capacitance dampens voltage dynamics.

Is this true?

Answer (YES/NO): YES